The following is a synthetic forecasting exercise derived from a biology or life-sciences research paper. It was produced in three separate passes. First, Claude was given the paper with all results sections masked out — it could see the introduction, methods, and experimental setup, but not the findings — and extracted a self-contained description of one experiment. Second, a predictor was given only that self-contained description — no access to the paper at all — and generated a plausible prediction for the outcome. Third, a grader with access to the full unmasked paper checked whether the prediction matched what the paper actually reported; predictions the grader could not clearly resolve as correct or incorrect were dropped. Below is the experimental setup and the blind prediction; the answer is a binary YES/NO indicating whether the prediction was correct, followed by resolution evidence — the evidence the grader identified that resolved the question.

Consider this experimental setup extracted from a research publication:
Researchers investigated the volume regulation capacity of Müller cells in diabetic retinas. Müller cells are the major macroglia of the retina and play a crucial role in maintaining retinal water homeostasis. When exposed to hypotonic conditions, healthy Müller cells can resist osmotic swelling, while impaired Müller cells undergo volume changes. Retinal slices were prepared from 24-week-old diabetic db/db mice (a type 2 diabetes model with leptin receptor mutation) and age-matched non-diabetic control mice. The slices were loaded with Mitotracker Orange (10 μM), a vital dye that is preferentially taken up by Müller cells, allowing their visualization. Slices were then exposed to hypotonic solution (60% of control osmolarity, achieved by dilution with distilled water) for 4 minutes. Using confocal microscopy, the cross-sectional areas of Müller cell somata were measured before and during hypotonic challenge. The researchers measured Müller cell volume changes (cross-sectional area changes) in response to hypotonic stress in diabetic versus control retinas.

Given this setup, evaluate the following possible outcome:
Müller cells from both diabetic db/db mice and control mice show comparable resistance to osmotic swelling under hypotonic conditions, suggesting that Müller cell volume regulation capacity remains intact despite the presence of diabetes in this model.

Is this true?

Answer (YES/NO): NO